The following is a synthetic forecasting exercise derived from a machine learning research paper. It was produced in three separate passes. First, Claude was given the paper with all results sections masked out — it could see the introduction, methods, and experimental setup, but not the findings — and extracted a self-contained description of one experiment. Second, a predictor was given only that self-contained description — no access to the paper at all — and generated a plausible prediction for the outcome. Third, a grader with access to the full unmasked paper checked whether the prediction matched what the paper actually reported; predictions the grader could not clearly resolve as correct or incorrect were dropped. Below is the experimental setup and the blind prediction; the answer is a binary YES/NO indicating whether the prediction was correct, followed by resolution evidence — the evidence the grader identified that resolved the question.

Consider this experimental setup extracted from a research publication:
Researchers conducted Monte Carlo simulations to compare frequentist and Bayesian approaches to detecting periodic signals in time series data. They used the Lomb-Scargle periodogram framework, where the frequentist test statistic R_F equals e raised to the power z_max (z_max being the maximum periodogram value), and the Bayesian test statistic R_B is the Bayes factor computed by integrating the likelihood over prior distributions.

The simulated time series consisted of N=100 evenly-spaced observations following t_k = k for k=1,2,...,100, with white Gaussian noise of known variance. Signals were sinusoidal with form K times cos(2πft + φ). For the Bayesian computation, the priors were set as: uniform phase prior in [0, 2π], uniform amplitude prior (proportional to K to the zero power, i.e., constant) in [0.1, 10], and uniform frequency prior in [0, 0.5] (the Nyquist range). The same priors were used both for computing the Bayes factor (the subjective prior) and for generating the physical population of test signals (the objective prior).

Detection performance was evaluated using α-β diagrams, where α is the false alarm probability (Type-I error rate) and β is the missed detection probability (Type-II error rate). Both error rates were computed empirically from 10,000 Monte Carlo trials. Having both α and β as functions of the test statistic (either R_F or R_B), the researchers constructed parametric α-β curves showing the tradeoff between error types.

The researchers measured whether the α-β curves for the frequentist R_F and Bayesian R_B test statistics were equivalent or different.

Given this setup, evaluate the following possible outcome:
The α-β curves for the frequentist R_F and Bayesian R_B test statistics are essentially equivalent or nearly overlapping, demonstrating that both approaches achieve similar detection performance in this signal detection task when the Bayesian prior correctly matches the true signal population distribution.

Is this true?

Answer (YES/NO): YES